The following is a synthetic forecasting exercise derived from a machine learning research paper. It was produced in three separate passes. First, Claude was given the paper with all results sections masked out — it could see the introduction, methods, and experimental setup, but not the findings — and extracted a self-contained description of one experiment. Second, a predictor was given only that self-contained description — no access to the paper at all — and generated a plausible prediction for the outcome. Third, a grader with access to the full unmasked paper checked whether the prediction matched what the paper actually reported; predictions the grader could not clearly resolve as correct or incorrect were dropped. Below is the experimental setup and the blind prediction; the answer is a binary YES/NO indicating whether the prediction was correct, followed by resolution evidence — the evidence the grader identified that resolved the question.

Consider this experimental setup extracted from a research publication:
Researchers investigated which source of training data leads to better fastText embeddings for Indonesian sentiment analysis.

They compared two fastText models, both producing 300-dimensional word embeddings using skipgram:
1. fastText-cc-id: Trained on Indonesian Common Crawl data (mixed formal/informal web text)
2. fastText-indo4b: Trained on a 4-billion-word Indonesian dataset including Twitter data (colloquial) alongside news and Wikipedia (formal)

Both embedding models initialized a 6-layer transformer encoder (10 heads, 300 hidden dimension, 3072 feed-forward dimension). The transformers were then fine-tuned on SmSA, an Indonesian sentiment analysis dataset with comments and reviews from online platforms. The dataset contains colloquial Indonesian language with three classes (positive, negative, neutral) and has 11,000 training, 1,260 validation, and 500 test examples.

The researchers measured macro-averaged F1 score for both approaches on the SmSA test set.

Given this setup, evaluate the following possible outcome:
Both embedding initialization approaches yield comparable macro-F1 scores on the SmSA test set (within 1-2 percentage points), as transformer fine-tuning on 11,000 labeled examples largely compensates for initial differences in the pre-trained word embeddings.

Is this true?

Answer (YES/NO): NO